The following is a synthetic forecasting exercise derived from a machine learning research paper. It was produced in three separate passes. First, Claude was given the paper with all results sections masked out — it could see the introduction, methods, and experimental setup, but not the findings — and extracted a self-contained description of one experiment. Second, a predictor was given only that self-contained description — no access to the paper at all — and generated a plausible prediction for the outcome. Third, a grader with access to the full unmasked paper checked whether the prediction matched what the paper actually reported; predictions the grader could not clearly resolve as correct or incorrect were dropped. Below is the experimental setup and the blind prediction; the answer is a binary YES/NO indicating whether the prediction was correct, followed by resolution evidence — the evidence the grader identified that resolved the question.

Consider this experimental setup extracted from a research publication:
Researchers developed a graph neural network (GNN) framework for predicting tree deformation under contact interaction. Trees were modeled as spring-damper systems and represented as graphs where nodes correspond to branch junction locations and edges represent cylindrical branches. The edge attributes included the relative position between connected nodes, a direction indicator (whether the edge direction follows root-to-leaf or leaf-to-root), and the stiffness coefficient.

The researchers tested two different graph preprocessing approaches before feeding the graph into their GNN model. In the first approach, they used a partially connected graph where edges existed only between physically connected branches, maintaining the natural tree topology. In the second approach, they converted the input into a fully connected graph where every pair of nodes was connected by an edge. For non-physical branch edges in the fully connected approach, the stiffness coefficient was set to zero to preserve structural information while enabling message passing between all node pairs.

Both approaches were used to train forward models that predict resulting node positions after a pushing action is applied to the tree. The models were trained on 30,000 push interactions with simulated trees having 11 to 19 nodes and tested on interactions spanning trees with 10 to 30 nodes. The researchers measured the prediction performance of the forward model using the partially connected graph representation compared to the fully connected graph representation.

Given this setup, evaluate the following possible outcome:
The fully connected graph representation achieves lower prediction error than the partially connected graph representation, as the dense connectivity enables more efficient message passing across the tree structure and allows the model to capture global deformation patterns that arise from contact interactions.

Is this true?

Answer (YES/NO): YES